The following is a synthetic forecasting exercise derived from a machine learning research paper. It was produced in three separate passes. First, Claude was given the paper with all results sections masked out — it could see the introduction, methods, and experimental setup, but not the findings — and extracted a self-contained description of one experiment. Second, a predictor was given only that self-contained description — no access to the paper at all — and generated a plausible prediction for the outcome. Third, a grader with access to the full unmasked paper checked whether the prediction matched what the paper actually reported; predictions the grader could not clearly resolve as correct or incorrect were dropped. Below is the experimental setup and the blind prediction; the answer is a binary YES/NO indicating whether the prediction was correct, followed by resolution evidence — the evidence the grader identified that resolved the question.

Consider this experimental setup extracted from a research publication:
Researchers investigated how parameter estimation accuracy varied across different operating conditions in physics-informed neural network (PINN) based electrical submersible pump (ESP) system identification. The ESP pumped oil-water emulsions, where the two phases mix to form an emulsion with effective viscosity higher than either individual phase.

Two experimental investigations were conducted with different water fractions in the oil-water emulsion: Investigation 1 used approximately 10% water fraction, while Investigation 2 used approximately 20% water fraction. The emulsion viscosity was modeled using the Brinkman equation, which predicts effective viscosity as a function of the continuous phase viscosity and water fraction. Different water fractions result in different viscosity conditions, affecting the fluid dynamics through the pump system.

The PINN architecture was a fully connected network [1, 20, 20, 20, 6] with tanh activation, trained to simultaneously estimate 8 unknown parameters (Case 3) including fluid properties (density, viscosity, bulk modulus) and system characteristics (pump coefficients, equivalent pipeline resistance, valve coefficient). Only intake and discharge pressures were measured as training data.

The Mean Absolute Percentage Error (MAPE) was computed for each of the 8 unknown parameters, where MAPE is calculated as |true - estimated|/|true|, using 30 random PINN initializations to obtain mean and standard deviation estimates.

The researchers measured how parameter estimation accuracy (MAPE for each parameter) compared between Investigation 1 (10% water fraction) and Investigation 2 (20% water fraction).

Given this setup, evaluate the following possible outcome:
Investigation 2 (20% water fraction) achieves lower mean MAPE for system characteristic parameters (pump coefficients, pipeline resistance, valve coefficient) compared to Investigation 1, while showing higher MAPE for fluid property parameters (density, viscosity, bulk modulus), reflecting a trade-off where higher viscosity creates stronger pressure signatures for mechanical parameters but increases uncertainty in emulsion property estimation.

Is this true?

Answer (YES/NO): NO